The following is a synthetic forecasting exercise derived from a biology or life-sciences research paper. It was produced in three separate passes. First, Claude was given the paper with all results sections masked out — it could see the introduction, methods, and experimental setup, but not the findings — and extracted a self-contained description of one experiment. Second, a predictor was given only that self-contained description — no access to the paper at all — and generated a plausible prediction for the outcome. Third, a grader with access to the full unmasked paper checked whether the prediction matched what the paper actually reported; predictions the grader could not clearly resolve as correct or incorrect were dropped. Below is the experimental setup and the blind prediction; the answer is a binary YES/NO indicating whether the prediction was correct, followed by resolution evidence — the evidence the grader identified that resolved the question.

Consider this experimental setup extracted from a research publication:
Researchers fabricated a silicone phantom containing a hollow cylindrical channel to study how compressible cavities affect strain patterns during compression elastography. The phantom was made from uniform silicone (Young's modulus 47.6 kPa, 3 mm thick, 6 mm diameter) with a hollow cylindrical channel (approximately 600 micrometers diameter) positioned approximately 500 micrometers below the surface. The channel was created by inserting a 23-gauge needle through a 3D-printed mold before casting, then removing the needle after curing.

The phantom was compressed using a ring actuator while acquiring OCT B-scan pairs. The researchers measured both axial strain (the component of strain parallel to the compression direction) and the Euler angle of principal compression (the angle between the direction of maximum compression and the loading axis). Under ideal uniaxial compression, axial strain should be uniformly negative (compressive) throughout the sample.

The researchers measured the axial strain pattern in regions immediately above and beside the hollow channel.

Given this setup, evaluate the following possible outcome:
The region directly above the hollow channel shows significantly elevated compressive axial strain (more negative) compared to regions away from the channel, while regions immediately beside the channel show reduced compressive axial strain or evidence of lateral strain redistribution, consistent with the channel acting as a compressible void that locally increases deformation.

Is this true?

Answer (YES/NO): NO